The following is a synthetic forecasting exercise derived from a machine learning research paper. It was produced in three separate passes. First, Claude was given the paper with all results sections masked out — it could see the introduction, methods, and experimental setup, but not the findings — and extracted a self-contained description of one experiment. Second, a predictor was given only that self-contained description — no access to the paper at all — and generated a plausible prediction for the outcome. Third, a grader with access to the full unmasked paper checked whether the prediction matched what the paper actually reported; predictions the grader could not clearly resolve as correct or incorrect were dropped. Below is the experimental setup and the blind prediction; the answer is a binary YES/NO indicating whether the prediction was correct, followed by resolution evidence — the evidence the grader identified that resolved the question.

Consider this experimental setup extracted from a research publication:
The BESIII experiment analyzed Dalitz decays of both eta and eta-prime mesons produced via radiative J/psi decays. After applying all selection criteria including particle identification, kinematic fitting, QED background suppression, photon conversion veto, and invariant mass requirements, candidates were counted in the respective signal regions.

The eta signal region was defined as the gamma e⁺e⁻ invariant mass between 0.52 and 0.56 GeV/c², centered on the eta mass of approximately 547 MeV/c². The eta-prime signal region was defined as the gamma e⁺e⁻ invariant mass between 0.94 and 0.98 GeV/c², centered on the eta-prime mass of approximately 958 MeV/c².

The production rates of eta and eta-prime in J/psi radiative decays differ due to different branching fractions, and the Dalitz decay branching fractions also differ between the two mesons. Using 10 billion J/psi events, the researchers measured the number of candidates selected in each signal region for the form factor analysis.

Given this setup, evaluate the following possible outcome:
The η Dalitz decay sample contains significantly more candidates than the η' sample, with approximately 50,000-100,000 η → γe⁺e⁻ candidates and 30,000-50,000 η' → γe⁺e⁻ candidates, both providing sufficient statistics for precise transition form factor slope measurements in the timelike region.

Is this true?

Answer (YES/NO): NO